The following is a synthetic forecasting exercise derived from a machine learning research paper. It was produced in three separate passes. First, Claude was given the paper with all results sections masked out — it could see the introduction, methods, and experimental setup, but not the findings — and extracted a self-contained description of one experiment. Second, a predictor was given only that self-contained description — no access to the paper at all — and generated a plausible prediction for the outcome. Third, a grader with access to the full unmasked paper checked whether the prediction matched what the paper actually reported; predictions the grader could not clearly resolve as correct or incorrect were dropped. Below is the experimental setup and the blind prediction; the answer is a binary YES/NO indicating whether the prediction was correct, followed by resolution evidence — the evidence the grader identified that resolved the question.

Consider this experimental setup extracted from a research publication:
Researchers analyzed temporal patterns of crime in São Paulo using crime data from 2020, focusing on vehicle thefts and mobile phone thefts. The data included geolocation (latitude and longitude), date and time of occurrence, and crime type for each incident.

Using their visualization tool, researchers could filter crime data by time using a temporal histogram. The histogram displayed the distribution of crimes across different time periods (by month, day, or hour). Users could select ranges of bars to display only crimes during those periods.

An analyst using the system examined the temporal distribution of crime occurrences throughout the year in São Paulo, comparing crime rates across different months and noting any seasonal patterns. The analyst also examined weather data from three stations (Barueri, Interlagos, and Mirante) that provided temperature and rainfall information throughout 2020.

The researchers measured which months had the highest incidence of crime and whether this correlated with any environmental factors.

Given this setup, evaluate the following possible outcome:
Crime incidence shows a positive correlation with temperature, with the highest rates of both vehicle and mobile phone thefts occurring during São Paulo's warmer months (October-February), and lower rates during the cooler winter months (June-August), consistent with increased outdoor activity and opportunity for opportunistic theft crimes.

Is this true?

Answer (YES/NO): NO